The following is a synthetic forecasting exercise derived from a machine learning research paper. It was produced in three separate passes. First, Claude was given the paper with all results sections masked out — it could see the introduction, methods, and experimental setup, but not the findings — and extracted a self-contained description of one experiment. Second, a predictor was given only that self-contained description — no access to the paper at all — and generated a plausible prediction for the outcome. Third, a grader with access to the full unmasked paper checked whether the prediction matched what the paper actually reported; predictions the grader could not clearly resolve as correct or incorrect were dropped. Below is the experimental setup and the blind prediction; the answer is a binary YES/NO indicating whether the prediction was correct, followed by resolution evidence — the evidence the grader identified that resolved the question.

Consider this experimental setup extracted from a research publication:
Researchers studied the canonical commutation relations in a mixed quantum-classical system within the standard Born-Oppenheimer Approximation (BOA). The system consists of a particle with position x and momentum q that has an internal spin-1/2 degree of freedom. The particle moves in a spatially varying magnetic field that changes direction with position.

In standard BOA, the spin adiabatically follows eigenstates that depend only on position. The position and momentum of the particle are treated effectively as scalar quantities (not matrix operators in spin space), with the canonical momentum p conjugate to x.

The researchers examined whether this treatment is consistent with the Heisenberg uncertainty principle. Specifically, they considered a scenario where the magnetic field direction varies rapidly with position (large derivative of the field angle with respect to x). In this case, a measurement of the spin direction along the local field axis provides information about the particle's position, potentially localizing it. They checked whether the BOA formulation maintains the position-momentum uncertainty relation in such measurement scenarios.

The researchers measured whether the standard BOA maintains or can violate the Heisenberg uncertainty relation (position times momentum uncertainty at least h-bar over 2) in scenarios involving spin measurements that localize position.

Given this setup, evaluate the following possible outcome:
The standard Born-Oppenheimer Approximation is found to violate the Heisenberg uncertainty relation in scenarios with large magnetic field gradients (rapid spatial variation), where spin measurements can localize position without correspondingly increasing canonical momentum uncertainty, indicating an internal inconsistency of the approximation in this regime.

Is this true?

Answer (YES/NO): YES